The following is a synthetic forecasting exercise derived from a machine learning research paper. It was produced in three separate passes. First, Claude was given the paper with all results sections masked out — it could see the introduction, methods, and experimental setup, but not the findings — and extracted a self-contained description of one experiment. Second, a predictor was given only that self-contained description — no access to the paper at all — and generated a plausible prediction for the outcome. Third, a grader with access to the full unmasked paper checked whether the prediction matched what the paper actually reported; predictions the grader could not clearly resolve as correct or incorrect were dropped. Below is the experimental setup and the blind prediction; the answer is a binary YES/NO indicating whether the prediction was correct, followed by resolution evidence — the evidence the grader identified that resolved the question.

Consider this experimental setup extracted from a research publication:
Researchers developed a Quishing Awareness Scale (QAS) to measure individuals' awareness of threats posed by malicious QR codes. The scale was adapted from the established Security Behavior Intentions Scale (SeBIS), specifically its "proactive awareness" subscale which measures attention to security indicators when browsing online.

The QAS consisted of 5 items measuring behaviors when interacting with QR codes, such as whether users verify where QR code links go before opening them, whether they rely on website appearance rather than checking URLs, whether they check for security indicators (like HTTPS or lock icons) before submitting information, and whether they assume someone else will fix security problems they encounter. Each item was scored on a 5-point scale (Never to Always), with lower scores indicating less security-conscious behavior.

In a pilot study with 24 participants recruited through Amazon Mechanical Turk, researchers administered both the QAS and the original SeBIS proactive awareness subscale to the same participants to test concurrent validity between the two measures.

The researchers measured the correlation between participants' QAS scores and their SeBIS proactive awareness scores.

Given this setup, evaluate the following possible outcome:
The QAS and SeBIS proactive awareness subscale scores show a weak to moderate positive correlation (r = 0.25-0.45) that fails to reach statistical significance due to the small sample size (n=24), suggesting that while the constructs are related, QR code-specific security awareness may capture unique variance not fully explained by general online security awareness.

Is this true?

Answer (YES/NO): NO